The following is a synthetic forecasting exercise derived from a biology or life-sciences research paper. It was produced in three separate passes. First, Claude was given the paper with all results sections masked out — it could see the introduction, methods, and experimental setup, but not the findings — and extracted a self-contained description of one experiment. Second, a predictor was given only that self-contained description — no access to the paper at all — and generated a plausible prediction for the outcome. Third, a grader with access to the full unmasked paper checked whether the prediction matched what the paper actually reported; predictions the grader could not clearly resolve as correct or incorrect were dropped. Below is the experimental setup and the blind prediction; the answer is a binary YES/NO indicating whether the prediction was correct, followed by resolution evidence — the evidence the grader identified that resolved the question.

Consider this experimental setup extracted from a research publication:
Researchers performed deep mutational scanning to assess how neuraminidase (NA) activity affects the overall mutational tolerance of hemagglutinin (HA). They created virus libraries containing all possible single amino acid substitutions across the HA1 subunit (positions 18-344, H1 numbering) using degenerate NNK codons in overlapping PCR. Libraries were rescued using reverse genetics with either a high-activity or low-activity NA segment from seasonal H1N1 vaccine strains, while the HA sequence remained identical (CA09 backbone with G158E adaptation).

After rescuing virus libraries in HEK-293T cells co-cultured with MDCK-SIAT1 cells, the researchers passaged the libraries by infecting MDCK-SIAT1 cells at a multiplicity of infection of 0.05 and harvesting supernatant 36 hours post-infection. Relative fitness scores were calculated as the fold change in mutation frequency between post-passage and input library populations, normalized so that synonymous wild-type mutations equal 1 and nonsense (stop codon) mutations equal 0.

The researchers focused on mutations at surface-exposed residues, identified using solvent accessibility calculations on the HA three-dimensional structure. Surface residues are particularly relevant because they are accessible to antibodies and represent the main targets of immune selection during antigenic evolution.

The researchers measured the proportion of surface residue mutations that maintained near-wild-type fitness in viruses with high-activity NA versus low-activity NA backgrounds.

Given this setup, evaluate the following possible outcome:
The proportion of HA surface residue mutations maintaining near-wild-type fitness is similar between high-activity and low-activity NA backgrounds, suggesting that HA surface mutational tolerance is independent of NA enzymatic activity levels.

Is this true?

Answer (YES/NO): YES